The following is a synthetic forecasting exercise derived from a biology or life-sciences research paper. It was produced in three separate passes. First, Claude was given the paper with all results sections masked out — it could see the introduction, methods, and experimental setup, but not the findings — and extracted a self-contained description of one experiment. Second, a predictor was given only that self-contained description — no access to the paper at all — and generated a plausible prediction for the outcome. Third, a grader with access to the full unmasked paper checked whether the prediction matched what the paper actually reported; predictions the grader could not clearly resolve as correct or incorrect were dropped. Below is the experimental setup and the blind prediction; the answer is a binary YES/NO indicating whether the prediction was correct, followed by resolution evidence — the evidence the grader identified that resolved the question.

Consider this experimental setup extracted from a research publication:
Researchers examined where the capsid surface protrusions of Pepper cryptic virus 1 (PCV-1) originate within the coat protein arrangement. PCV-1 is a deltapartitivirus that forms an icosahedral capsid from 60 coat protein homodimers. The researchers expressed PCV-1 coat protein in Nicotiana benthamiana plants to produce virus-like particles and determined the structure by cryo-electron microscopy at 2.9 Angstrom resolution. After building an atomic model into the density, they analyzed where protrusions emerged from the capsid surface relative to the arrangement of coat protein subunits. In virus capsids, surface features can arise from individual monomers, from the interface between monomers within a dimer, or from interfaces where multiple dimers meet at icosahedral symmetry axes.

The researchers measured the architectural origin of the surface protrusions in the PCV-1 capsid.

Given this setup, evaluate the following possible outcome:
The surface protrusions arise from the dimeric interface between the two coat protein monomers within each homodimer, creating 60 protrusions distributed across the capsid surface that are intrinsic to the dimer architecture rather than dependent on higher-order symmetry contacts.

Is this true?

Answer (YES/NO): YES